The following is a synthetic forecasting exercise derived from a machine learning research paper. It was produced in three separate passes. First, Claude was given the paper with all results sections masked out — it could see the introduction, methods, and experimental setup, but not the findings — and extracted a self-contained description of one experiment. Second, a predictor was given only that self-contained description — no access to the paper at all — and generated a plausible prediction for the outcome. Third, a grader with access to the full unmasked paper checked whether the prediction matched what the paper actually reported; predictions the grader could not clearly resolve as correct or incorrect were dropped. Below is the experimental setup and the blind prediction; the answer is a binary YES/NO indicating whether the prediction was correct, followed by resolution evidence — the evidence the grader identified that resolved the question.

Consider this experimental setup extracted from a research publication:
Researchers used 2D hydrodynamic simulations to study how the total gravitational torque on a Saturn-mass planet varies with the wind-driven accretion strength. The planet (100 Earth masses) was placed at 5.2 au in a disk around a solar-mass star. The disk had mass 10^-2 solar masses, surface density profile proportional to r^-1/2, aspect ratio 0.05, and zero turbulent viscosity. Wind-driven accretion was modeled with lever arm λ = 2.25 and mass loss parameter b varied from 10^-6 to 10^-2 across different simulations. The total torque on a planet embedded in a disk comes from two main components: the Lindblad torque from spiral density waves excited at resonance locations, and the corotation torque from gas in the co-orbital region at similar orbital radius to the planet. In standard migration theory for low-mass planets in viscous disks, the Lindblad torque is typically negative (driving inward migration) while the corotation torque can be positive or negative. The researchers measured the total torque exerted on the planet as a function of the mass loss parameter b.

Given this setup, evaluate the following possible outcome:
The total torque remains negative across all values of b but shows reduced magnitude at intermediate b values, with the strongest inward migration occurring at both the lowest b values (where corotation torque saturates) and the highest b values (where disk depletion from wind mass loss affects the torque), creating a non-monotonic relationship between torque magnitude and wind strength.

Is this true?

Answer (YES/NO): NO